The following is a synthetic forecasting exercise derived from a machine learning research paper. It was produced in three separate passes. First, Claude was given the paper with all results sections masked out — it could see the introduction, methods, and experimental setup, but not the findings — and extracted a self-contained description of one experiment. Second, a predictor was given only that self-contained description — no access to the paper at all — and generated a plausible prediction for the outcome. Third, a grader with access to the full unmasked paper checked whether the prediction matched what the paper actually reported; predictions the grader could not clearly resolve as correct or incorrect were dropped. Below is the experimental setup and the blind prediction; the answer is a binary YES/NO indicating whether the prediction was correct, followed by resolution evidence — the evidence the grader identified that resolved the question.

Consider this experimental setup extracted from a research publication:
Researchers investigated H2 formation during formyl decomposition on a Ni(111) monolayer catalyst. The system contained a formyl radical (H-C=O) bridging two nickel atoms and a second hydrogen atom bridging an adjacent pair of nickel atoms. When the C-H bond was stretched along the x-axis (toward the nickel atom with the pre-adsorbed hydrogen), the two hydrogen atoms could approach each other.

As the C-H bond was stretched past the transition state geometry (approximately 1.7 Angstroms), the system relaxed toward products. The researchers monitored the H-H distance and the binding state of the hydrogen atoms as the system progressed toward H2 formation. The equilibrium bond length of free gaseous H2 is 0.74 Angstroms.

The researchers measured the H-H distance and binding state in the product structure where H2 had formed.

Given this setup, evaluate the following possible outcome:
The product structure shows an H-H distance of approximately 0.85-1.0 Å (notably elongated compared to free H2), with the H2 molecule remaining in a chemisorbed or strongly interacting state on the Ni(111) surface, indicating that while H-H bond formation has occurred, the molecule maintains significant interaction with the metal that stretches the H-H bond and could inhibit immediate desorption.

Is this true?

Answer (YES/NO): NO